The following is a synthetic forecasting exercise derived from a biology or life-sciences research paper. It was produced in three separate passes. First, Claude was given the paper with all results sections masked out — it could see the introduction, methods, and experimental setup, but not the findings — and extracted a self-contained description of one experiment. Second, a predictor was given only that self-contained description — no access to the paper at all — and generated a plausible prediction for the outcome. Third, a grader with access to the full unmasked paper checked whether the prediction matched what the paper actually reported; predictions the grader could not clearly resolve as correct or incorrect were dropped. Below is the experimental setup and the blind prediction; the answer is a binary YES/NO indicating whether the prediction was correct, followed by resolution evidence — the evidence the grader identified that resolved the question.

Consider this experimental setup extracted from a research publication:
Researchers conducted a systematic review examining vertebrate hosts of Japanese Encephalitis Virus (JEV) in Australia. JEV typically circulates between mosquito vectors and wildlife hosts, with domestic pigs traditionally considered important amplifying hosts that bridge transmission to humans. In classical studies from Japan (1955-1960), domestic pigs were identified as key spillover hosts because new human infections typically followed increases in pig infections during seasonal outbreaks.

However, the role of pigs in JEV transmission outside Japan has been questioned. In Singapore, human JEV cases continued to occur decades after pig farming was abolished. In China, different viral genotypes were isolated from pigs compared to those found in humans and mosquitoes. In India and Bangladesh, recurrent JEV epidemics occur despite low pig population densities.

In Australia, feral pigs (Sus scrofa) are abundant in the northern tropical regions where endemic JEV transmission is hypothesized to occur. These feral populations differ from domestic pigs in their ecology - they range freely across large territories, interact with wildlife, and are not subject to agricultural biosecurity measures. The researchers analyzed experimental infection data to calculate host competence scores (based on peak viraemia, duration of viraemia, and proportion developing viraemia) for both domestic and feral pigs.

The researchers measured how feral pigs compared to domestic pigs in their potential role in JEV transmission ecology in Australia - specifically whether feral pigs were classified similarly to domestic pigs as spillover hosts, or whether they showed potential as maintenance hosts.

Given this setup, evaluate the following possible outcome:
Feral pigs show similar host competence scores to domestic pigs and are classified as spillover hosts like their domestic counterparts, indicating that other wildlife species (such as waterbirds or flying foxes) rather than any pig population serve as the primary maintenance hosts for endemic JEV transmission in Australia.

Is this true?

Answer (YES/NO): NO